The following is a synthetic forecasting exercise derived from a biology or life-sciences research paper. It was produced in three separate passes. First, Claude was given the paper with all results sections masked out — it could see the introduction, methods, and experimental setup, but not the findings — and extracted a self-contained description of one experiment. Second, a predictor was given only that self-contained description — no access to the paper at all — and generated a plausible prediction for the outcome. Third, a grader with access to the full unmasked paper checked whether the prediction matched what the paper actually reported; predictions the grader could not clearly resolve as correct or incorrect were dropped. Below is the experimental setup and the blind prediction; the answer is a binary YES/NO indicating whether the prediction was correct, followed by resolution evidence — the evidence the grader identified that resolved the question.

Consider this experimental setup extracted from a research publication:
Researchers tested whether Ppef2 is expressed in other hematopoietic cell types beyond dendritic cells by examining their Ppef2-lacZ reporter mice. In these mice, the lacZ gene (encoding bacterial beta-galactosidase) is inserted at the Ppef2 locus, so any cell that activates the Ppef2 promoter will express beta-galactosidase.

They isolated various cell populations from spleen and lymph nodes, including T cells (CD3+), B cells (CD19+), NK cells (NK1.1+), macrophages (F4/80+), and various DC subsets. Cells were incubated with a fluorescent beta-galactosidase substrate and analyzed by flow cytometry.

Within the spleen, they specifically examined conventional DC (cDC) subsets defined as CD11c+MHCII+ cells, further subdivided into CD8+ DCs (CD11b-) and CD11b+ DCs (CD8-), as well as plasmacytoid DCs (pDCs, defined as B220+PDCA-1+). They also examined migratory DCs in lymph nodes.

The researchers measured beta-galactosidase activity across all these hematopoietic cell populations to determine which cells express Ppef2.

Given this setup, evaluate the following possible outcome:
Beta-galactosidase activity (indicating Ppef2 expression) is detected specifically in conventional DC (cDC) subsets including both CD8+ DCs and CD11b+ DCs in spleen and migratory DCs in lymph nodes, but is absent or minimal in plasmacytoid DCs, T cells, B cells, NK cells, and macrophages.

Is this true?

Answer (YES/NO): NO